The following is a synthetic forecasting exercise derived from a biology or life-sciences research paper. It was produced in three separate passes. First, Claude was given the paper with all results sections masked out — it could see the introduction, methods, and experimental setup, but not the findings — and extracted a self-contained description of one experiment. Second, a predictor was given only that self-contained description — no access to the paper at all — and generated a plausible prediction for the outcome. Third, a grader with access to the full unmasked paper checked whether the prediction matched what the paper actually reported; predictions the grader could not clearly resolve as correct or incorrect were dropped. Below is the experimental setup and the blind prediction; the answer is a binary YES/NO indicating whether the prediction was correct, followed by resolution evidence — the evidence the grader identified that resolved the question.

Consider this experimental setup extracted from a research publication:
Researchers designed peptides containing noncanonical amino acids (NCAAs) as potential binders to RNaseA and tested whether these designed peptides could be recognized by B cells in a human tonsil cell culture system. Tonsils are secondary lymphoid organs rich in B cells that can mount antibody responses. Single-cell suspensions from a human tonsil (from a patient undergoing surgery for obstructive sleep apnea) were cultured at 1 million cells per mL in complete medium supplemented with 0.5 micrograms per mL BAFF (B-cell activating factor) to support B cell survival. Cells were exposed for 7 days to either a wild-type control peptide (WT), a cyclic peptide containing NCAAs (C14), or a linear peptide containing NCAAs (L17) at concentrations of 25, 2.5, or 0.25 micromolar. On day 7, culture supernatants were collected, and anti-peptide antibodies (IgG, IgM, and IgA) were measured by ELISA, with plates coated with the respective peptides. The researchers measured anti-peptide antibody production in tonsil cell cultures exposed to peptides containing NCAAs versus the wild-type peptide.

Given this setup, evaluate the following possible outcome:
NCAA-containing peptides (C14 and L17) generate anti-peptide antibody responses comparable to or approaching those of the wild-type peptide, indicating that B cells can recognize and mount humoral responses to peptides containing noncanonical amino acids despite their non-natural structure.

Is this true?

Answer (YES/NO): NO